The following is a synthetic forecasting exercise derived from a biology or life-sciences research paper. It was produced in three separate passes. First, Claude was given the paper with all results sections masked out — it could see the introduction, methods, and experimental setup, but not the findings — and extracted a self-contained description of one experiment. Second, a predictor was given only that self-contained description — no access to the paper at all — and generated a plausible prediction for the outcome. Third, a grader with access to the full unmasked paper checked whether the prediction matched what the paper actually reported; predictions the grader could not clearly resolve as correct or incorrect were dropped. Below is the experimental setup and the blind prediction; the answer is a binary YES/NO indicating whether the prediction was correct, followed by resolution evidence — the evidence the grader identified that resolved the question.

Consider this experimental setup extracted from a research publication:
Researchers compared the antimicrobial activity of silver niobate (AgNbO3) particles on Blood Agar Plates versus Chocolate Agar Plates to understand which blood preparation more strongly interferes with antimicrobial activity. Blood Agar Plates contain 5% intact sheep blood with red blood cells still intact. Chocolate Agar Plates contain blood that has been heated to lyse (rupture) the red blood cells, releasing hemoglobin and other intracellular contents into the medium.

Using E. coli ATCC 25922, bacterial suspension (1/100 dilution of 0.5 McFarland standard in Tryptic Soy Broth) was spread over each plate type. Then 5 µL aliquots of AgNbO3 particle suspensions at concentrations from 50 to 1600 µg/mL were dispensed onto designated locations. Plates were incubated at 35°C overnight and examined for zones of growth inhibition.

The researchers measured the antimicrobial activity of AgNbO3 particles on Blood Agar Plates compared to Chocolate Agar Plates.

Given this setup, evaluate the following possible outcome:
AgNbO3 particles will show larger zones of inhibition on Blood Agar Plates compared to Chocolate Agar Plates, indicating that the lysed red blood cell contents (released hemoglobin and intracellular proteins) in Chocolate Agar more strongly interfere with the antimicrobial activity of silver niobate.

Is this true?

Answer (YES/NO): YES